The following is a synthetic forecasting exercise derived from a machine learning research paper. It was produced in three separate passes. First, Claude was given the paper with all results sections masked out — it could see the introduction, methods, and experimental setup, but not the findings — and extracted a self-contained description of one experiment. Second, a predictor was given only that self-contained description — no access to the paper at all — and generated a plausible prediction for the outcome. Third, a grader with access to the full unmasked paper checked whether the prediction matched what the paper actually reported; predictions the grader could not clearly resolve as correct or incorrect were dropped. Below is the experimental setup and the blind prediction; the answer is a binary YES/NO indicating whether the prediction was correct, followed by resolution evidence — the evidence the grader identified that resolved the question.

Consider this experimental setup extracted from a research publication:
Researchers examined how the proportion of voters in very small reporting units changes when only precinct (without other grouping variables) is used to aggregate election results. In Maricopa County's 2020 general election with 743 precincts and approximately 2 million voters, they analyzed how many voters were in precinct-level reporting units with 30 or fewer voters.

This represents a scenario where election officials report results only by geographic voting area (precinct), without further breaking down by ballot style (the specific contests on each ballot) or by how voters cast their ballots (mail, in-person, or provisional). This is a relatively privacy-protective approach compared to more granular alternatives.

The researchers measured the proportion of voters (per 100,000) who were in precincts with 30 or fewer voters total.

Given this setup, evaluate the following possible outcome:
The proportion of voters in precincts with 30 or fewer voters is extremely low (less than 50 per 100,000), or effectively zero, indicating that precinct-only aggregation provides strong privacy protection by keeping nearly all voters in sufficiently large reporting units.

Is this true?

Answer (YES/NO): YES